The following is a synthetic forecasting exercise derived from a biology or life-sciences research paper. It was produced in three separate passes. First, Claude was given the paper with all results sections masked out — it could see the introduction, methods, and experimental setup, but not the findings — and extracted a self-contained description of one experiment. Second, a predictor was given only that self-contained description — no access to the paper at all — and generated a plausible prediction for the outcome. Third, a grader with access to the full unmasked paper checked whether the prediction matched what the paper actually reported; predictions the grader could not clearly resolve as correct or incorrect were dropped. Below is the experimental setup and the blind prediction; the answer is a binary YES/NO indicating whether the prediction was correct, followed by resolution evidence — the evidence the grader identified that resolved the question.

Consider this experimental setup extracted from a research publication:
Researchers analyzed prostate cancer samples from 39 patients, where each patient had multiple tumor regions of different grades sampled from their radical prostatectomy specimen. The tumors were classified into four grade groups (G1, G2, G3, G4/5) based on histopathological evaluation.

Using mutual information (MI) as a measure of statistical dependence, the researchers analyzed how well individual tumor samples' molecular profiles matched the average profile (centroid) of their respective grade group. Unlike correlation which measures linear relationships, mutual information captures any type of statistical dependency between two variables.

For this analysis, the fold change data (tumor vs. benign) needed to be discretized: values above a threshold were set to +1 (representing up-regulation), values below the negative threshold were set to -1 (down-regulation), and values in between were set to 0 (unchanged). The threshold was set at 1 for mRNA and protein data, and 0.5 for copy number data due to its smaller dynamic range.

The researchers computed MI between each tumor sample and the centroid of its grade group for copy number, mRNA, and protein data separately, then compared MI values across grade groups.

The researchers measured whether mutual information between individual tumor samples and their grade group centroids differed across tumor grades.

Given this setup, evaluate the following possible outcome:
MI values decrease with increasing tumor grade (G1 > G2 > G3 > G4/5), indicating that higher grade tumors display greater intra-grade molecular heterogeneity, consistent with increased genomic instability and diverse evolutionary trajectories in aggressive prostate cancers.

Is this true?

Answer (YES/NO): NO